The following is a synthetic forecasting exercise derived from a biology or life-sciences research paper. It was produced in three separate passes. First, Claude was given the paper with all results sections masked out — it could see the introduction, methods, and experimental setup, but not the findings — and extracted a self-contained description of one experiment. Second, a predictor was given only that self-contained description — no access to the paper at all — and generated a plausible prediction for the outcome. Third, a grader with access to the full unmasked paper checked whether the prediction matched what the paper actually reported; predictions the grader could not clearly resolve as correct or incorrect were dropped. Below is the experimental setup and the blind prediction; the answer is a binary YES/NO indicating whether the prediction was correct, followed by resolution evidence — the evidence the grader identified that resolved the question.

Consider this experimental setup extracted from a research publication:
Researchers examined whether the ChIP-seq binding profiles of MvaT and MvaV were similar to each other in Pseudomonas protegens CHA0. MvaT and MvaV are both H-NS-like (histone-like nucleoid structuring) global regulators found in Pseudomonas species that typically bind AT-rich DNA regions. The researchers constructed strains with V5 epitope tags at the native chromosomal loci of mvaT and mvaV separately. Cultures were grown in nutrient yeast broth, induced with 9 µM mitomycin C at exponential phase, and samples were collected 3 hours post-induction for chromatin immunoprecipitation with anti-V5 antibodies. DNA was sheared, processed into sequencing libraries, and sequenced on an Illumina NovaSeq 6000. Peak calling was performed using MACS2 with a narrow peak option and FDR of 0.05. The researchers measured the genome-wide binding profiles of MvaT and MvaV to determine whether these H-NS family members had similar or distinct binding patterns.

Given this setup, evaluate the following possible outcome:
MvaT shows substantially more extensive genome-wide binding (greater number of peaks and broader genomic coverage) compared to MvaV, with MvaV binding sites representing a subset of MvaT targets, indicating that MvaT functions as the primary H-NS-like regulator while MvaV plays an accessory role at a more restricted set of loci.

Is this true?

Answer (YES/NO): NO